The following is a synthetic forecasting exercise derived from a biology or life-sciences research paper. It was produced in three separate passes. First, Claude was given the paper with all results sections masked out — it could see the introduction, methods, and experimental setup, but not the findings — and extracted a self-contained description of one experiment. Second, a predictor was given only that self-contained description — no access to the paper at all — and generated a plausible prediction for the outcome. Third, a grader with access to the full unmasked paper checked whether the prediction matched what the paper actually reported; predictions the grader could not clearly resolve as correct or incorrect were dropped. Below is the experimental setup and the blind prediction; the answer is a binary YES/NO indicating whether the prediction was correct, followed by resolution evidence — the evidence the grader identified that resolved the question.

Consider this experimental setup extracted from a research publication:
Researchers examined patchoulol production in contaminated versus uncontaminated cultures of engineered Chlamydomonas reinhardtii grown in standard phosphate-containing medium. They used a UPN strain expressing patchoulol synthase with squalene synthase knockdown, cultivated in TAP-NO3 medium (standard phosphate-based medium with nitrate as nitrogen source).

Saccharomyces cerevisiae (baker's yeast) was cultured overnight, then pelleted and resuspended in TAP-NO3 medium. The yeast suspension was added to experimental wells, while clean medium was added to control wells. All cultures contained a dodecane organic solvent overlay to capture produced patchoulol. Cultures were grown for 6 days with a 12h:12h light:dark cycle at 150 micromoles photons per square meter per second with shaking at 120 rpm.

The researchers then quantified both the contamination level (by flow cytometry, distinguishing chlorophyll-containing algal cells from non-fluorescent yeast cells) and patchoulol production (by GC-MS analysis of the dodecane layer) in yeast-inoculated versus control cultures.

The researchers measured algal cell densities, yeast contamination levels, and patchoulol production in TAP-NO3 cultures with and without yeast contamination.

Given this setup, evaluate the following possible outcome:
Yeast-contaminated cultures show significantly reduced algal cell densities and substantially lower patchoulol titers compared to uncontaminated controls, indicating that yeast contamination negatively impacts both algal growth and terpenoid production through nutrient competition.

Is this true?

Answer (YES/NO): NO